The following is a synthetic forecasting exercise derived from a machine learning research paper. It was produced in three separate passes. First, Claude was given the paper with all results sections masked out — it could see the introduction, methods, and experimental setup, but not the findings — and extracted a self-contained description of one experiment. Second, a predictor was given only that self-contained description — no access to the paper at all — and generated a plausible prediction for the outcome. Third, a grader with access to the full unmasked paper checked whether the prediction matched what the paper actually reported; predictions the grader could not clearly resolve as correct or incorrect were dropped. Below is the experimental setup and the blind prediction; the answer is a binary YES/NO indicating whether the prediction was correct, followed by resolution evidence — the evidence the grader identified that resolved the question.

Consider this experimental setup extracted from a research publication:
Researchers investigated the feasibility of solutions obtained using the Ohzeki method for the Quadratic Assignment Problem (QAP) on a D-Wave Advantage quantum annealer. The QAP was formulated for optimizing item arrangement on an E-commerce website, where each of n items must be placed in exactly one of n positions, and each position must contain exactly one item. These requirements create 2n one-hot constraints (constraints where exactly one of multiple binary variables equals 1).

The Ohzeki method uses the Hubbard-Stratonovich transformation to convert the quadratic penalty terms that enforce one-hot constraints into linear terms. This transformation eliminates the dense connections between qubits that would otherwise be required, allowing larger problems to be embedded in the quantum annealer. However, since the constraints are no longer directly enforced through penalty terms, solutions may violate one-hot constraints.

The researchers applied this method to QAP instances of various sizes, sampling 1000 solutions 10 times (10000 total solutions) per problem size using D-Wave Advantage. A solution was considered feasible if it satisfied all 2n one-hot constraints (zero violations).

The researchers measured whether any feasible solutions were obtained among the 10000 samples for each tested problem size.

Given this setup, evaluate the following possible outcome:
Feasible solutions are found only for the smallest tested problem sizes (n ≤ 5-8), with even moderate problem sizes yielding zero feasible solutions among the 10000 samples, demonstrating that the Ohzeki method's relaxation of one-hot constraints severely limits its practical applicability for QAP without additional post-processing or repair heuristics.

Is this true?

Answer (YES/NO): NO